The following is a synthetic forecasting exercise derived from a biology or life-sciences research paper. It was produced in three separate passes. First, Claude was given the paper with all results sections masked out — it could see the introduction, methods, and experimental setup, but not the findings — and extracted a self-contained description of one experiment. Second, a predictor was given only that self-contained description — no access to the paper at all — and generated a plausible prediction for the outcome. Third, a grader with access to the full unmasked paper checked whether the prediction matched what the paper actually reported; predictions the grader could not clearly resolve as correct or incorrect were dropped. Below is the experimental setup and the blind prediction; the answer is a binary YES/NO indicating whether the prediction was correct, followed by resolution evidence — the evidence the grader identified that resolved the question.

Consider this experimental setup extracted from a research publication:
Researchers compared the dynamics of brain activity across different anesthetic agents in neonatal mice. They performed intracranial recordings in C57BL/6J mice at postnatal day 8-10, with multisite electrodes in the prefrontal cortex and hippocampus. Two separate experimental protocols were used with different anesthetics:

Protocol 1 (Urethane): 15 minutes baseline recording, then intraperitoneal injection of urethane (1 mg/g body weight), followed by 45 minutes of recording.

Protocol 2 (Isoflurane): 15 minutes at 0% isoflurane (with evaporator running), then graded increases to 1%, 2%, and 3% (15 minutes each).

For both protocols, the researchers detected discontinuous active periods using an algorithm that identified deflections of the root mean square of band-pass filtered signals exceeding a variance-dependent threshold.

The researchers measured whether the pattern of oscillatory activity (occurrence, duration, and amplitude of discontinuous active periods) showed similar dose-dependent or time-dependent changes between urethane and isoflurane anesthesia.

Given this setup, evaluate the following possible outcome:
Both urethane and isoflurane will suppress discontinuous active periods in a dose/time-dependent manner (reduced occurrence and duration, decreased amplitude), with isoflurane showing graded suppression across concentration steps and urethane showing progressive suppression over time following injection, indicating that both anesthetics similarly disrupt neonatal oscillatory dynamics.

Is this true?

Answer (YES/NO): NO